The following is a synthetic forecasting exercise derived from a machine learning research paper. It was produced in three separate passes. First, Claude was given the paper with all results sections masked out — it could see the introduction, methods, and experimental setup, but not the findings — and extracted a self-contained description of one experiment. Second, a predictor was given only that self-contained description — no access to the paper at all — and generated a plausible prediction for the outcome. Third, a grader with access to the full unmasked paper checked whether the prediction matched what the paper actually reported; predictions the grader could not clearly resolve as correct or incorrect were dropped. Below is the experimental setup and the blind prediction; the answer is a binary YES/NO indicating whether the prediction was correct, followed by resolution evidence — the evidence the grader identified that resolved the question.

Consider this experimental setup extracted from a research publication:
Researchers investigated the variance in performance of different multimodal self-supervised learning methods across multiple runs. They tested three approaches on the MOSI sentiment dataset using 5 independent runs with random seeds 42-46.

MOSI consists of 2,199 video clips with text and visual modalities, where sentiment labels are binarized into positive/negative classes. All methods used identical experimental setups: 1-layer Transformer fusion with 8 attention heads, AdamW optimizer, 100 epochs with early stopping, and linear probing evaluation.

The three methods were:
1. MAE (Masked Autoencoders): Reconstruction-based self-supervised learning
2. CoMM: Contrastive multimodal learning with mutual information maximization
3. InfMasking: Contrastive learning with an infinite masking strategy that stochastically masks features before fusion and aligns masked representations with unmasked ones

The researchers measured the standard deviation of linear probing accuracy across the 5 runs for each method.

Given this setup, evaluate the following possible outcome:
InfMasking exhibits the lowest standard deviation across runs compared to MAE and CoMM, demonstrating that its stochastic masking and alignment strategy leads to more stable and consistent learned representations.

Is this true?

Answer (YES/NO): YES